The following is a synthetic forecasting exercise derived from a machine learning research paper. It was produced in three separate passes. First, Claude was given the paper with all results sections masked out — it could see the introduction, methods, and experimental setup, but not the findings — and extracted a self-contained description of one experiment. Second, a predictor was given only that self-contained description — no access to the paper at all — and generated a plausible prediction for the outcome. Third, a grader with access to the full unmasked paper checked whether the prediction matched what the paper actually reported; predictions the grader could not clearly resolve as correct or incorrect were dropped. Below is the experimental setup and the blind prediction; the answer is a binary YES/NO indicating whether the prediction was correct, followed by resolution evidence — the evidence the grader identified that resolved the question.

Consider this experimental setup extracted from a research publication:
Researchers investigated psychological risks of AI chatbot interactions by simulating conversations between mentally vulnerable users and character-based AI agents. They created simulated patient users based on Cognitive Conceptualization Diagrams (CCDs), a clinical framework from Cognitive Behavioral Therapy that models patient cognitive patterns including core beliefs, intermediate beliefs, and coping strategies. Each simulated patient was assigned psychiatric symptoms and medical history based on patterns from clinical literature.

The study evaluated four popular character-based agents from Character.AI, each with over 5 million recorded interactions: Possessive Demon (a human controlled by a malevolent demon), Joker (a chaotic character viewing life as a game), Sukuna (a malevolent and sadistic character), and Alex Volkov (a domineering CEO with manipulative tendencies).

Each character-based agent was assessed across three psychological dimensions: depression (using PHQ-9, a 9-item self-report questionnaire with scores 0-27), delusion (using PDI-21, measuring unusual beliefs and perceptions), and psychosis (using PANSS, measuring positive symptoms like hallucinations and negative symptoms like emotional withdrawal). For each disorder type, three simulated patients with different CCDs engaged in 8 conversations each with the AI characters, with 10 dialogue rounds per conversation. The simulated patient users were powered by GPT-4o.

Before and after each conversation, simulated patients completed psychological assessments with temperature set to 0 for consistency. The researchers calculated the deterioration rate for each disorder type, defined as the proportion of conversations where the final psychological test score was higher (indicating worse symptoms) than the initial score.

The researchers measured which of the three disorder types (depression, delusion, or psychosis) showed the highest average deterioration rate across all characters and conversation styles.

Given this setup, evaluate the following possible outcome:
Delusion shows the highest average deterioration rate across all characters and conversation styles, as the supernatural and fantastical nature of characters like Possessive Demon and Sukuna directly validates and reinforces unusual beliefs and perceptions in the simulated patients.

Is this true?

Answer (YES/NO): YES